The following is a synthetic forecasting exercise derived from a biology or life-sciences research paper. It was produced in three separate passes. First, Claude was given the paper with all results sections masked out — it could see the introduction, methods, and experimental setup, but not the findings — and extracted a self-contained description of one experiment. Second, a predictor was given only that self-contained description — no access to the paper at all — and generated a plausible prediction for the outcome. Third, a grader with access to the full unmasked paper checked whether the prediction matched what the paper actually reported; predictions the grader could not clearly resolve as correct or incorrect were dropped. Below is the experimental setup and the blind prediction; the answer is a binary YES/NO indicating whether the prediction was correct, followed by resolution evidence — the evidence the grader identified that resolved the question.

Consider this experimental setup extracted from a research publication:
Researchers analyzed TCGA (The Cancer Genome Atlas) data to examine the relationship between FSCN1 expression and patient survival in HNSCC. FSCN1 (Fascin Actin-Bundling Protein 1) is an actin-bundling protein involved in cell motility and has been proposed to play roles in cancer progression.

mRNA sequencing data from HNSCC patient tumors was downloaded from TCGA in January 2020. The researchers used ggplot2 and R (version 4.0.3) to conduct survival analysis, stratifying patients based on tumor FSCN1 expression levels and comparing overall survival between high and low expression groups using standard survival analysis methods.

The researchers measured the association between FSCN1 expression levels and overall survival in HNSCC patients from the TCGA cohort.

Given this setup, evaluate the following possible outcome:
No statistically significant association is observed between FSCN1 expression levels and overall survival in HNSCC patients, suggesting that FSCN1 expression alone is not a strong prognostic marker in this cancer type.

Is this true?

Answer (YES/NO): NO